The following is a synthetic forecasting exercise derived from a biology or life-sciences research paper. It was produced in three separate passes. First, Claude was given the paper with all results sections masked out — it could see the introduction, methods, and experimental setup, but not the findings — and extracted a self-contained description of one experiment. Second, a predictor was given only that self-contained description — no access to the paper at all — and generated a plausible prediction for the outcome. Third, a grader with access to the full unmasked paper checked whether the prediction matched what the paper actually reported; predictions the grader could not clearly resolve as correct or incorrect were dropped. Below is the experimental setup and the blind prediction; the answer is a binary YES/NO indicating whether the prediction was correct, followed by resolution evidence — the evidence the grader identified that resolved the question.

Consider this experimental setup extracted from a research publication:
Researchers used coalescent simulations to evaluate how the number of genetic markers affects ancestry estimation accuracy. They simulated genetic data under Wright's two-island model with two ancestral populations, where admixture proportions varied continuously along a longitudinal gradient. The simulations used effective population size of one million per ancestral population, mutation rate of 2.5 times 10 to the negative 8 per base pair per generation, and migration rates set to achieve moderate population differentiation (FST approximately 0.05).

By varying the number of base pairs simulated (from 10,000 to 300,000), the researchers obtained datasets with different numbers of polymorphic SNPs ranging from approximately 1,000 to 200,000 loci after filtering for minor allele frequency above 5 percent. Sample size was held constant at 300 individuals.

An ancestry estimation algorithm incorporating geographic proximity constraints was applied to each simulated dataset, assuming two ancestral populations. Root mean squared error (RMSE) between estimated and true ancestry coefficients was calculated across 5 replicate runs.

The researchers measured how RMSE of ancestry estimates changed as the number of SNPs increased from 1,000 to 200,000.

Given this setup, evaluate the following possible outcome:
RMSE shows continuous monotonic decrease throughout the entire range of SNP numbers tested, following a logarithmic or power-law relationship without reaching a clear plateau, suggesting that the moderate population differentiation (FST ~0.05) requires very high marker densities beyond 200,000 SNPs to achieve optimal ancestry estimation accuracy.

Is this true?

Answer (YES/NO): NO